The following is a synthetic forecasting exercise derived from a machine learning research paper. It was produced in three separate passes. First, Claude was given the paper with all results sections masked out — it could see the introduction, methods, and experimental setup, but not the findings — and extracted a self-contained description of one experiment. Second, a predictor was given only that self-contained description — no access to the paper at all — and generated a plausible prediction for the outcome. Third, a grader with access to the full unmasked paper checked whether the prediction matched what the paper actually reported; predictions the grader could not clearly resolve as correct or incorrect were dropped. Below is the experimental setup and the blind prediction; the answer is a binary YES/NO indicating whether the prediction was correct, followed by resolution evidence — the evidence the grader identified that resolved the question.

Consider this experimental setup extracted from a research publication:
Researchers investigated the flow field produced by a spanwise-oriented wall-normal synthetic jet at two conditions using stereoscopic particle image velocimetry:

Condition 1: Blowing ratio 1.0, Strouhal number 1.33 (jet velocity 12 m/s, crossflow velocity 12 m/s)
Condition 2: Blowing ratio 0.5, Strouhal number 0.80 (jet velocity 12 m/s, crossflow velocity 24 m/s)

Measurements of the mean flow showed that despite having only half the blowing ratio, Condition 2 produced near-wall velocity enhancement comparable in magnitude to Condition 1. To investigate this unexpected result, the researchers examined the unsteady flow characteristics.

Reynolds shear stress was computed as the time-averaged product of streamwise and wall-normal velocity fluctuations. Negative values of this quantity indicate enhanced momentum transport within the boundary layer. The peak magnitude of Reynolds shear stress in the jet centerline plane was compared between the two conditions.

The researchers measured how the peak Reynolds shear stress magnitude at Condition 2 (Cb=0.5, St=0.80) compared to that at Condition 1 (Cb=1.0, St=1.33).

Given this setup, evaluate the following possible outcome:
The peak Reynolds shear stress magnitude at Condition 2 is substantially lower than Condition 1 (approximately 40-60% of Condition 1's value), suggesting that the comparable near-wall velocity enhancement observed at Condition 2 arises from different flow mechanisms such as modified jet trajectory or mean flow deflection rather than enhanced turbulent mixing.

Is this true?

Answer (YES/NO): NO